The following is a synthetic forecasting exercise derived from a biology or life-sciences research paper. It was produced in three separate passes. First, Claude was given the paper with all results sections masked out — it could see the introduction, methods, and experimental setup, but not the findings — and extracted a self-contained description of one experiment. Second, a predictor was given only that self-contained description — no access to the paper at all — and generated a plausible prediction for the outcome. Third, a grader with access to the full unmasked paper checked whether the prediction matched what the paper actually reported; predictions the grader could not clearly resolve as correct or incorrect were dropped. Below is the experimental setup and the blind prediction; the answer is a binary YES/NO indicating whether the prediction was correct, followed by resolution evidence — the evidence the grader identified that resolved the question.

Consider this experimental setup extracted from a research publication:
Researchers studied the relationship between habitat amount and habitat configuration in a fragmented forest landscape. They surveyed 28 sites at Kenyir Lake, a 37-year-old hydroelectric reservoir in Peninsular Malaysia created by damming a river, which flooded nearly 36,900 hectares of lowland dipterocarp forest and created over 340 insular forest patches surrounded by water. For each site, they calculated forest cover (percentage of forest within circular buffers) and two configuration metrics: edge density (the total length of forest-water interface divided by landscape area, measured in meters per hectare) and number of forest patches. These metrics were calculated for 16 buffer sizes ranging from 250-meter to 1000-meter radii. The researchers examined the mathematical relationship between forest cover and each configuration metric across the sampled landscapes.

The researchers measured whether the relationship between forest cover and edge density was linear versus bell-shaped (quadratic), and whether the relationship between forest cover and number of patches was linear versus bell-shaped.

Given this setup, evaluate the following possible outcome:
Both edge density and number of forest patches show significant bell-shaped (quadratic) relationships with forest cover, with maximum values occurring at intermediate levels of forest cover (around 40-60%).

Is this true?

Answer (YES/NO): NO